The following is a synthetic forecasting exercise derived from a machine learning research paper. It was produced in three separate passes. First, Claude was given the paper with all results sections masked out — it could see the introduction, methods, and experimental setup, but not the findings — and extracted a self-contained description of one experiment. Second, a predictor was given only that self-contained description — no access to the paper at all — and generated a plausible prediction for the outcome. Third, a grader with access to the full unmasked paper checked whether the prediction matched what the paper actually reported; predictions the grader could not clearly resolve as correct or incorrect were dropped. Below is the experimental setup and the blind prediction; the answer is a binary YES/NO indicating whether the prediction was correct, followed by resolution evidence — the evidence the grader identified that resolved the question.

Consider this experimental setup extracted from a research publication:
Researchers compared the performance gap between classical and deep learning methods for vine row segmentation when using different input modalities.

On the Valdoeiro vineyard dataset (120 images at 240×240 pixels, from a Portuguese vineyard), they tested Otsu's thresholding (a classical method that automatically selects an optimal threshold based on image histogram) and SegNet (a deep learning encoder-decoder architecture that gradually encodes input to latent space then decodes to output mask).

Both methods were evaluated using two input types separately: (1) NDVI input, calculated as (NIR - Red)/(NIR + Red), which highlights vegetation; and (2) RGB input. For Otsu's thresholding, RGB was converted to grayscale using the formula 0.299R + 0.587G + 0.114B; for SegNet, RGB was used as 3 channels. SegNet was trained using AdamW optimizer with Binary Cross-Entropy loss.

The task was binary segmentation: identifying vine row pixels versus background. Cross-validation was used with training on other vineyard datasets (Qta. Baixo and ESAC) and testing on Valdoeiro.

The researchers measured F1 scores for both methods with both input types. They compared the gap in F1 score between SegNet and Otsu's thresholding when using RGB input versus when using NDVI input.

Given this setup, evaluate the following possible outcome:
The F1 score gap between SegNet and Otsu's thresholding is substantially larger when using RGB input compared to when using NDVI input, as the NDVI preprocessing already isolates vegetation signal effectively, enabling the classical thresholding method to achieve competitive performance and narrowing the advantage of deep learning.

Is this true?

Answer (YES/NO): YES